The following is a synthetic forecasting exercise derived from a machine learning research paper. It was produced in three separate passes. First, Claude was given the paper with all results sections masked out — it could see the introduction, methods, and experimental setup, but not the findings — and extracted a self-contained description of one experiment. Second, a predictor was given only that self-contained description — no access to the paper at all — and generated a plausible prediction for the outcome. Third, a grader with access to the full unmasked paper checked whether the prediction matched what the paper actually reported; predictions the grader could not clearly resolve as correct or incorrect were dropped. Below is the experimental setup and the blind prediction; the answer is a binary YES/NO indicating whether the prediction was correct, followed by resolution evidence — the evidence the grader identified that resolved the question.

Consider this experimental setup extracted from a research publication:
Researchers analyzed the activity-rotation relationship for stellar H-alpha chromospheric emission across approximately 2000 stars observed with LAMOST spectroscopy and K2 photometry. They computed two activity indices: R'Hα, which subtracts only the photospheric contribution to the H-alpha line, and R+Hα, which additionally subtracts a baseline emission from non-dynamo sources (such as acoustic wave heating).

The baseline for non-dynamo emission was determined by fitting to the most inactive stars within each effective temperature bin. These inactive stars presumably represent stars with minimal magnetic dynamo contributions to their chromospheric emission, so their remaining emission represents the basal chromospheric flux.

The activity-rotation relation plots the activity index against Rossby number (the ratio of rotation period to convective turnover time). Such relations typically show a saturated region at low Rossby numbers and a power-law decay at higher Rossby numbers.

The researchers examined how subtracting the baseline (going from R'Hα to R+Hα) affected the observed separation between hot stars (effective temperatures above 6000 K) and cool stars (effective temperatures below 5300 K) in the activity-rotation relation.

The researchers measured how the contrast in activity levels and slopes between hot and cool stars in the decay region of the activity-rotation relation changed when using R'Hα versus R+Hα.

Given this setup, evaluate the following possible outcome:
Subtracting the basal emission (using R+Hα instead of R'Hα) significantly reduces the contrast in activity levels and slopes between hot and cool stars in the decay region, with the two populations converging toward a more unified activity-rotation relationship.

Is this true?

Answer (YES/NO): NO